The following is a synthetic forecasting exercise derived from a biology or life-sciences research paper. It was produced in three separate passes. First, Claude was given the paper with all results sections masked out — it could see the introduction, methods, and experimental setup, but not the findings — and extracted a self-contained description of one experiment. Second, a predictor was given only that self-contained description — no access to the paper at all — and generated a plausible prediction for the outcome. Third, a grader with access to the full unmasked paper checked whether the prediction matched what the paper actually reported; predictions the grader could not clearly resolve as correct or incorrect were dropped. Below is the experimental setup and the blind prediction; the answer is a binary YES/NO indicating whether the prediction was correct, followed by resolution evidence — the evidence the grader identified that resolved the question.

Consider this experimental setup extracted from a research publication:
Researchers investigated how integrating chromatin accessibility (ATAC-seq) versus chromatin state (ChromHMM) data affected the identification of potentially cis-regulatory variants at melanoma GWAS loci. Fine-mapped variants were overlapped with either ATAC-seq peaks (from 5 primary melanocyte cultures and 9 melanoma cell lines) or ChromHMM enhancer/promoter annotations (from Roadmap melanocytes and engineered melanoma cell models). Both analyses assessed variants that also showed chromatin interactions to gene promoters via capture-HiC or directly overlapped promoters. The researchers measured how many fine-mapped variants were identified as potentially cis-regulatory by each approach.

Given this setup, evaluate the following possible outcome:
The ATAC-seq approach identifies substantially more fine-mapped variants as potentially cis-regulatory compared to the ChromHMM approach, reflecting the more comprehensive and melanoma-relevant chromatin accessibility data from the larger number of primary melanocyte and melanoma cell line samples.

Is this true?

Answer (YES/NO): NO